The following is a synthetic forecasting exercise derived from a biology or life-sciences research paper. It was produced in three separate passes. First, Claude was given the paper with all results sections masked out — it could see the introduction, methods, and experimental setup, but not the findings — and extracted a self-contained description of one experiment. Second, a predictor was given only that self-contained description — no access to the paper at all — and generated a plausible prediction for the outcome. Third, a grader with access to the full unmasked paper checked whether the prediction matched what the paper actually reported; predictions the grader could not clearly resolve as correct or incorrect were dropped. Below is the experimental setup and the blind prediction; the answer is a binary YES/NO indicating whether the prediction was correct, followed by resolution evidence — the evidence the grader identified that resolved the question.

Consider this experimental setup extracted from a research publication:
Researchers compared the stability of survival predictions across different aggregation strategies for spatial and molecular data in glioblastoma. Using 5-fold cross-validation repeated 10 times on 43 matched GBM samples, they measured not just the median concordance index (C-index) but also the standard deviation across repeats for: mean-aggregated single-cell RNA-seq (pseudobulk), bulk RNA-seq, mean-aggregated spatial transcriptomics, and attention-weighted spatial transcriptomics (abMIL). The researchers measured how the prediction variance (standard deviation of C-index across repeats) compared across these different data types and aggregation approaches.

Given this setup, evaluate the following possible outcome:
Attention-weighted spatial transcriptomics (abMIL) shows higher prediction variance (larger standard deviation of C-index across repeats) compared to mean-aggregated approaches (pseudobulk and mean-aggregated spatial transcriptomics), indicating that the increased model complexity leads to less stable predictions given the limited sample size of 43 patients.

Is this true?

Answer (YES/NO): NO